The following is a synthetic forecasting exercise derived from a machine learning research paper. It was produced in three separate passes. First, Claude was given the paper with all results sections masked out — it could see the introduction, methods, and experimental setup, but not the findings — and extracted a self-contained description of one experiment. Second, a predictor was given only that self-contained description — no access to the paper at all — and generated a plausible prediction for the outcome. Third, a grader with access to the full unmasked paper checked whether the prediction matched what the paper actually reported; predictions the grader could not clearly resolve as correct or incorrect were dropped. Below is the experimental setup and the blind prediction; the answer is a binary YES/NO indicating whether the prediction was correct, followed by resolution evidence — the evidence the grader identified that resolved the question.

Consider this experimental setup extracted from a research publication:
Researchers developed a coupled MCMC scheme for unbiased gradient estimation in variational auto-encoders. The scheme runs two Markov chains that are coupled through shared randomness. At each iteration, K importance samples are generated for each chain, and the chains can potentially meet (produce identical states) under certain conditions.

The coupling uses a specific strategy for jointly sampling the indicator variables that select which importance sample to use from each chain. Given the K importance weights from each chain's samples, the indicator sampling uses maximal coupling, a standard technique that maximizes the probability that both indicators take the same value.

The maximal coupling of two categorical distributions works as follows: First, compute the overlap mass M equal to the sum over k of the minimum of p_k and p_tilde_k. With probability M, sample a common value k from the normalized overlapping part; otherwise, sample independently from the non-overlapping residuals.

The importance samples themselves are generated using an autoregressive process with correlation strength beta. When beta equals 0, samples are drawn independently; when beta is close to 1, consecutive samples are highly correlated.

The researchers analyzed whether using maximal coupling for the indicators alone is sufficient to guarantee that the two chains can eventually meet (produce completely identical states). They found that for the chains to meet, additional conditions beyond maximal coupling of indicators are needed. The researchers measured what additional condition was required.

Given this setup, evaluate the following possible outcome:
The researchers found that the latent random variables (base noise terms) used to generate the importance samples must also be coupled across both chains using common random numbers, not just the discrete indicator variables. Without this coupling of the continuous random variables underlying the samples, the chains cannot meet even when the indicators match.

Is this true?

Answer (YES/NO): YES